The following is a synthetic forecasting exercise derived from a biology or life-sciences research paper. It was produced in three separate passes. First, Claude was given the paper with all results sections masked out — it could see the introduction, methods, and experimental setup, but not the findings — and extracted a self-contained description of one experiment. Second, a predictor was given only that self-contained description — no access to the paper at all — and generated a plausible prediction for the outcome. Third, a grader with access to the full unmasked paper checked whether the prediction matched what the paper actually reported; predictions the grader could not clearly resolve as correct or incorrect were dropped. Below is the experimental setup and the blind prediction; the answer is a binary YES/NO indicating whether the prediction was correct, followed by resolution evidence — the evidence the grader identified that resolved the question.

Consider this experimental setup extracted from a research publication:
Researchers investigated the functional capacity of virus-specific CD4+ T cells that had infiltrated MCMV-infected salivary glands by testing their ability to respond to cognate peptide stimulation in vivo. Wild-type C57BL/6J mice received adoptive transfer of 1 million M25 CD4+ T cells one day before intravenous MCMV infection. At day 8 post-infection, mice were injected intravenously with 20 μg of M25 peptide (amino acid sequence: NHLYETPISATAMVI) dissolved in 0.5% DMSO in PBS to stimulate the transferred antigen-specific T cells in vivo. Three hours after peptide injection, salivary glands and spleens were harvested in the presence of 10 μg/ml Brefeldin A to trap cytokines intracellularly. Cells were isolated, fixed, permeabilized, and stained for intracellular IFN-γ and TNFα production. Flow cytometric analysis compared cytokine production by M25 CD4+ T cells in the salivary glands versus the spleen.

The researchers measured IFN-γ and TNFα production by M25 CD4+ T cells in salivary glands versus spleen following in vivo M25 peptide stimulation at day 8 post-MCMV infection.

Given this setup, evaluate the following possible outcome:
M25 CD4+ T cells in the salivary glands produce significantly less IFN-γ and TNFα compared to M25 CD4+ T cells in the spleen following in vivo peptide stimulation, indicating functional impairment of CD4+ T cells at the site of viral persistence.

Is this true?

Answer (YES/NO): NO